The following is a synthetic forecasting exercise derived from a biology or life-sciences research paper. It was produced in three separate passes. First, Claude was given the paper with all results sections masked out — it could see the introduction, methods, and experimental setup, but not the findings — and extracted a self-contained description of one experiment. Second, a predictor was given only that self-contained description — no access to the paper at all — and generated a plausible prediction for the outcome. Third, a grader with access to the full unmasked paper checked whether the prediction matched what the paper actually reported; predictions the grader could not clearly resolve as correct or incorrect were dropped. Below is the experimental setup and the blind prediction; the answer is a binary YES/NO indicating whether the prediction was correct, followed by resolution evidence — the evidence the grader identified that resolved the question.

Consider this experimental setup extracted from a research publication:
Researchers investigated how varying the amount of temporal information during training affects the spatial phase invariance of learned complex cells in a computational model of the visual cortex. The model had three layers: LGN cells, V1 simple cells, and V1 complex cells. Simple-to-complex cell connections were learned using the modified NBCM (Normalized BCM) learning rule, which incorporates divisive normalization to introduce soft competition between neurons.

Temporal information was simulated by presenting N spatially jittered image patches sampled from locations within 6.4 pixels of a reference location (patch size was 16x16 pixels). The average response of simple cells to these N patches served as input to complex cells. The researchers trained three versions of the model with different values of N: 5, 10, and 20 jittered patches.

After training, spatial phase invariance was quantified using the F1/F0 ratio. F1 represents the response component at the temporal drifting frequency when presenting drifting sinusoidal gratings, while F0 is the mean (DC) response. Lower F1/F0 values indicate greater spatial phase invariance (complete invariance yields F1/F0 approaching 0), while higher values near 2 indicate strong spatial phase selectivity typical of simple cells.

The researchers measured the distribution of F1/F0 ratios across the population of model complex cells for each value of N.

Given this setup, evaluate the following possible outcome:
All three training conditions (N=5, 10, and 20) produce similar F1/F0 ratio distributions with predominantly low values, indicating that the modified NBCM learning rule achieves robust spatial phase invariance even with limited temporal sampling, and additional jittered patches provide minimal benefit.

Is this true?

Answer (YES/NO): NO